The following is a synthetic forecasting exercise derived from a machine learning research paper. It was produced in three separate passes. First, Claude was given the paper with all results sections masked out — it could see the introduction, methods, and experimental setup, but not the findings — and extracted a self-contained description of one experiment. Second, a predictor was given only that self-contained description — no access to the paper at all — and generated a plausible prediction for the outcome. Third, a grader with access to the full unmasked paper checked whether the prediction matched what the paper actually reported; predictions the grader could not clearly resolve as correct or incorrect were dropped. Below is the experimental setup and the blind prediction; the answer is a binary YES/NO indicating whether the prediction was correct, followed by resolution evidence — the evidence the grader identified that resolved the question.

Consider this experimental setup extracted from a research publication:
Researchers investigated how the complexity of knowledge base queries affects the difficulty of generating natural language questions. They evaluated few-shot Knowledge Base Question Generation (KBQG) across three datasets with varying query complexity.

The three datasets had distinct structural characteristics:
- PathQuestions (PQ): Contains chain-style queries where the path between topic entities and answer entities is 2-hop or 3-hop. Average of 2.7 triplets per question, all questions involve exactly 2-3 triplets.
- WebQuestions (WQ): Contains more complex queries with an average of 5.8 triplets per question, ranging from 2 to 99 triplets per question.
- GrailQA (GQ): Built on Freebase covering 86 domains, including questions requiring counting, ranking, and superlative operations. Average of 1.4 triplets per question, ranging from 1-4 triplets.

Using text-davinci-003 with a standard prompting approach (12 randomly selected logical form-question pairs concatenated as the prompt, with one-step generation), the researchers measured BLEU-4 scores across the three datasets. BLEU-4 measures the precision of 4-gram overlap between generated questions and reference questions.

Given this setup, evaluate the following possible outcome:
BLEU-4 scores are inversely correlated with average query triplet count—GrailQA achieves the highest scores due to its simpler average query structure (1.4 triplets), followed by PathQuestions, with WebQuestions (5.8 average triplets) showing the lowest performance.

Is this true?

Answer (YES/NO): NO